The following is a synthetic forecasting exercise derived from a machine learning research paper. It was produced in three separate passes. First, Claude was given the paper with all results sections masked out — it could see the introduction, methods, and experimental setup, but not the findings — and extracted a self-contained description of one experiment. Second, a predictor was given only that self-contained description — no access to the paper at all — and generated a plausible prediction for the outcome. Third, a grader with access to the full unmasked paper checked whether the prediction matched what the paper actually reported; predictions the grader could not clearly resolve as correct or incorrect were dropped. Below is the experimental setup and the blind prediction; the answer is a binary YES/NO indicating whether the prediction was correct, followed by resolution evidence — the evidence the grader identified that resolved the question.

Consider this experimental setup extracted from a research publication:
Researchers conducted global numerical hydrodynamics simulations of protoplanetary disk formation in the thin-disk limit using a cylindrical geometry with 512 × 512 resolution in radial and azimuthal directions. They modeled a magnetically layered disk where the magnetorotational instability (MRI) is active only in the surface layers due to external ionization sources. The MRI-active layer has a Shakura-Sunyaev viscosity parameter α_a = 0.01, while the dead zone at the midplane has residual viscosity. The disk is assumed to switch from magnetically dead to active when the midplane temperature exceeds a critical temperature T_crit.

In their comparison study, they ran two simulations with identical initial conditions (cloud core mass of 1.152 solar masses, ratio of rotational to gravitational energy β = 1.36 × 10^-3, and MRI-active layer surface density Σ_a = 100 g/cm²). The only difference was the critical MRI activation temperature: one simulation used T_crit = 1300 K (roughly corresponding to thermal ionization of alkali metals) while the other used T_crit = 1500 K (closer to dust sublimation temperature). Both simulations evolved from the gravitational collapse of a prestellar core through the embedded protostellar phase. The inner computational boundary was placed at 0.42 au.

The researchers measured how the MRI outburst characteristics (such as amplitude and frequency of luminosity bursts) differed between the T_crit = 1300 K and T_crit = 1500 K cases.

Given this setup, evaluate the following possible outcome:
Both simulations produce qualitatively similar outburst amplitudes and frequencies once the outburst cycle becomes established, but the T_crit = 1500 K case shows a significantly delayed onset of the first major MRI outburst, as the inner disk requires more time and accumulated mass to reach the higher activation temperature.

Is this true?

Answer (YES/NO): NO